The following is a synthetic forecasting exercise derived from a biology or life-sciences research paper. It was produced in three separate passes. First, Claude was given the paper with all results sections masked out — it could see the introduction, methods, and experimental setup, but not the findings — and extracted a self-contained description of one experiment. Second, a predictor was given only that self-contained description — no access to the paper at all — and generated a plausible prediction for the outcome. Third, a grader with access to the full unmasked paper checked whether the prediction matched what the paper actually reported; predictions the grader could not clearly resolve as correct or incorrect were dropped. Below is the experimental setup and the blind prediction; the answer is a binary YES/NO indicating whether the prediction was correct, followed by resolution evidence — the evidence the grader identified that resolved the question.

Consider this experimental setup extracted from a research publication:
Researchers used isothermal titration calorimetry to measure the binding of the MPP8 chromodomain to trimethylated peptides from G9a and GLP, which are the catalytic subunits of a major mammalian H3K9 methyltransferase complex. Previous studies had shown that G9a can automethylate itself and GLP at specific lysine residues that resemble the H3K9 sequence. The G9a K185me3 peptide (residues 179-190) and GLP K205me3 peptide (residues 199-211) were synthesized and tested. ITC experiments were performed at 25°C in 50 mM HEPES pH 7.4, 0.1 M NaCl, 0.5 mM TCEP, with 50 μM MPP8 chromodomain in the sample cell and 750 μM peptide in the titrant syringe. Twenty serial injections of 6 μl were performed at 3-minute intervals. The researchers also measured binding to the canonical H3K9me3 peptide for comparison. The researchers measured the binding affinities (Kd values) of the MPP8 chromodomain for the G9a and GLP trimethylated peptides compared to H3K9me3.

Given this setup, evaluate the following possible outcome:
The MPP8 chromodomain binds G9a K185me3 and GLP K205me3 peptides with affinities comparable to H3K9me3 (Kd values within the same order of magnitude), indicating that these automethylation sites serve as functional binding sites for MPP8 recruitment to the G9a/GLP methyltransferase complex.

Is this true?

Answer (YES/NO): YES